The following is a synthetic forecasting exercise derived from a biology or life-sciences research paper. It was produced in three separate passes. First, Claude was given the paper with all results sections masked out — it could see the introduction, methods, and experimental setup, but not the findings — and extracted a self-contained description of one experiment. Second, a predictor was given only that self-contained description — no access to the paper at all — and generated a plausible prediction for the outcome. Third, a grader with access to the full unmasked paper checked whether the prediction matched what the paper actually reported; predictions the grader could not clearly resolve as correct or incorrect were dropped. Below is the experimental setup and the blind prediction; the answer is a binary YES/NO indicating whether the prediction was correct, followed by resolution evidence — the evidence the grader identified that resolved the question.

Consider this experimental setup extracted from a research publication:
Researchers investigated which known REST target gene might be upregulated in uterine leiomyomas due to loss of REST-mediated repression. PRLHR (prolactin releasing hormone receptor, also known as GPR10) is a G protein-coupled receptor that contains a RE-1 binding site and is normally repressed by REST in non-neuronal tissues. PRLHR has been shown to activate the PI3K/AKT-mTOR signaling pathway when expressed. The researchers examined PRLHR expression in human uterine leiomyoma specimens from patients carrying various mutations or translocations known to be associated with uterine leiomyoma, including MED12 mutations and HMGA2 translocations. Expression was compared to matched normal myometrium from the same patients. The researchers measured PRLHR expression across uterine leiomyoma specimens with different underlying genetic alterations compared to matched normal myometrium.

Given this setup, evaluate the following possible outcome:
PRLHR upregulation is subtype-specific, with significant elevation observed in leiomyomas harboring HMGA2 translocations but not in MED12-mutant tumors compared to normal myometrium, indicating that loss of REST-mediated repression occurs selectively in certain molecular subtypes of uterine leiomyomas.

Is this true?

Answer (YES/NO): NO